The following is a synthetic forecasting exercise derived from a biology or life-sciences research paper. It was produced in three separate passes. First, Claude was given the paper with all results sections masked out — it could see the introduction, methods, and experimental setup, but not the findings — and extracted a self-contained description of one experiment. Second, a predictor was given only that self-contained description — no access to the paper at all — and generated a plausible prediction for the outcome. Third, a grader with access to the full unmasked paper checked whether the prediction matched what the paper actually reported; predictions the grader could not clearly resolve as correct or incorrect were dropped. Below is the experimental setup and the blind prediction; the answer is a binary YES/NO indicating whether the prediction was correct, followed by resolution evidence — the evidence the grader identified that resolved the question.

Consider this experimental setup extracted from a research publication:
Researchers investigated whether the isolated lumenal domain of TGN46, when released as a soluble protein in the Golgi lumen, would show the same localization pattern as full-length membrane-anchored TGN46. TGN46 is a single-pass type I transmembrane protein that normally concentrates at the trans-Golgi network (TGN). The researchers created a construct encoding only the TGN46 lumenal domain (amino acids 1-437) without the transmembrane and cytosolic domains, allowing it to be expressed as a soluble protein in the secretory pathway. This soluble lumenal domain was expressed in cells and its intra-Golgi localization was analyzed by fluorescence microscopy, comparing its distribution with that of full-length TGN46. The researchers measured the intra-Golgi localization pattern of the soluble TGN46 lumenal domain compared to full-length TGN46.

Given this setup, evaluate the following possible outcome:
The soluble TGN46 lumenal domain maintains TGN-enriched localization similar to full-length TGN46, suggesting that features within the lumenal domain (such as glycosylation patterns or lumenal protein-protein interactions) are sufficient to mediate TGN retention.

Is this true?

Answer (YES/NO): NO